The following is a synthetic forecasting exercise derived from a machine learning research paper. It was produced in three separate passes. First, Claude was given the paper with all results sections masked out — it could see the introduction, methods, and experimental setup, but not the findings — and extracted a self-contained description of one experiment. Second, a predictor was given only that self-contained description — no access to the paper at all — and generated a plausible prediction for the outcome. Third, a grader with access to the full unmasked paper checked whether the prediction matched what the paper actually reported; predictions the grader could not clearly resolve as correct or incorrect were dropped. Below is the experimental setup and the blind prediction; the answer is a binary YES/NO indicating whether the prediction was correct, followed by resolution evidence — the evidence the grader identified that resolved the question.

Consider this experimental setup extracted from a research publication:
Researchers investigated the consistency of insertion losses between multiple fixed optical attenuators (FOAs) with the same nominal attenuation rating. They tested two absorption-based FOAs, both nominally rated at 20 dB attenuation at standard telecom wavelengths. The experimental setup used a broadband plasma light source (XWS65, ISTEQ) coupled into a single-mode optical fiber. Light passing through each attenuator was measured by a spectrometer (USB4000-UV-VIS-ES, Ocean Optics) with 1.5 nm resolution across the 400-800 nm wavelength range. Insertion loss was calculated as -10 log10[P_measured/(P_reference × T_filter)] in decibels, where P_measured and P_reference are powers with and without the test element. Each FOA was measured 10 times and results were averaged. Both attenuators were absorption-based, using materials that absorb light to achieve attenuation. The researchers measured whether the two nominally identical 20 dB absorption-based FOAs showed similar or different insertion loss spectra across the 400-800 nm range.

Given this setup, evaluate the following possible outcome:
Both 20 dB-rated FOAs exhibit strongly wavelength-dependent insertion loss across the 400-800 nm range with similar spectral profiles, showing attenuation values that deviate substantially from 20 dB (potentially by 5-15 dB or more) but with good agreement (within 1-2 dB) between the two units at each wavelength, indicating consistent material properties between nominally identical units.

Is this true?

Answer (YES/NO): YES